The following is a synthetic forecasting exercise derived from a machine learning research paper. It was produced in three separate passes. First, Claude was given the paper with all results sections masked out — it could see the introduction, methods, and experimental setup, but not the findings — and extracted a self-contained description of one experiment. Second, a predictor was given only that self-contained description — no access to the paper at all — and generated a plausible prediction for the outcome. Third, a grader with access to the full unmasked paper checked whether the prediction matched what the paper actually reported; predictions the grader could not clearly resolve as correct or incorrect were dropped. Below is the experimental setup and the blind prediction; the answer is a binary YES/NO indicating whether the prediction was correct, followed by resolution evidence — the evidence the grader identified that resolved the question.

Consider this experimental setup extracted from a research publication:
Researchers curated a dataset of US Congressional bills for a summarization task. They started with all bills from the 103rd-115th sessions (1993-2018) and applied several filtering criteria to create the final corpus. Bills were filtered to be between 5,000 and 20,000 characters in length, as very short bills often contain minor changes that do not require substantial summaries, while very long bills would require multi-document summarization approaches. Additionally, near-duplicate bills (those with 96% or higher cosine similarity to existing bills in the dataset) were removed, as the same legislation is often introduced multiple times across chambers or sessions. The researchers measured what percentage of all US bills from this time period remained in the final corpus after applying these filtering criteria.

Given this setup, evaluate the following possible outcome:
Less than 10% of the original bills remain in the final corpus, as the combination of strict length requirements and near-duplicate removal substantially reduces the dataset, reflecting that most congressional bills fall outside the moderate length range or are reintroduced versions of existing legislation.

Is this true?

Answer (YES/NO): NO